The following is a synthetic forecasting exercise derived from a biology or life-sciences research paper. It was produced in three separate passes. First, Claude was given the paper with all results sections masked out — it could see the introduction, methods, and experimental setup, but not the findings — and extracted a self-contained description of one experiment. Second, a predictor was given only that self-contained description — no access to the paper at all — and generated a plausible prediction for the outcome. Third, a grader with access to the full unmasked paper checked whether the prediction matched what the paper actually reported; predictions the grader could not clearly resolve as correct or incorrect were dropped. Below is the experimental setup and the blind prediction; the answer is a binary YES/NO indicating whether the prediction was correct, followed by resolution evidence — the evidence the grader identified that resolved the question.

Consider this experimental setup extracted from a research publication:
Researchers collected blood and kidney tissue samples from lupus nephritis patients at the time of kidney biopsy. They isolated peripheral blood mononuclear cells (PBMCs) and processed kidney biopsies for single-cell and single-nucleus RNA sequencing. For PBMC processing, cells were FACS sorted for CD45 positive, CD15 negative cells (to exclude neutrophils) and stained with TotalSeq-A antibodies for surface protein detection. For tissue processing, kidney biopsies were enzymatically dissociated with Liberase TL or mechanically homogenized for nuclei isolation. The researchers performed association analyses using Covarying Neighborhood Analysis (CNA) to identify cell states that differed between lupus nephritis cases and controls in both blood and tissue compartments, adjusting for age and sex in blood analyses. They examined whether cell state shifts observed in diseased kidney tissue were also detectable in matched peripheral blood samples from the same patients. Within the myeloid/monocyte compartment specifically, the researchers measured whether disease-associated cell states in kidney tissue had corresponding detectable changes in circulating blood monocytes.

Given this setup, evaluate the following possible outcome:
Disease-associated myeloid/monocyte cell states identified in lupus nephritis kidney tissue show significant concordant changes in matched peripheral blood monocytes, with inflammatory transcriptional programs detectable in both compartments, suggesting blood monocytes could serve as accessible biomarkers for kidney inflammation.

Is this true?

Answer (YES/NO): NO